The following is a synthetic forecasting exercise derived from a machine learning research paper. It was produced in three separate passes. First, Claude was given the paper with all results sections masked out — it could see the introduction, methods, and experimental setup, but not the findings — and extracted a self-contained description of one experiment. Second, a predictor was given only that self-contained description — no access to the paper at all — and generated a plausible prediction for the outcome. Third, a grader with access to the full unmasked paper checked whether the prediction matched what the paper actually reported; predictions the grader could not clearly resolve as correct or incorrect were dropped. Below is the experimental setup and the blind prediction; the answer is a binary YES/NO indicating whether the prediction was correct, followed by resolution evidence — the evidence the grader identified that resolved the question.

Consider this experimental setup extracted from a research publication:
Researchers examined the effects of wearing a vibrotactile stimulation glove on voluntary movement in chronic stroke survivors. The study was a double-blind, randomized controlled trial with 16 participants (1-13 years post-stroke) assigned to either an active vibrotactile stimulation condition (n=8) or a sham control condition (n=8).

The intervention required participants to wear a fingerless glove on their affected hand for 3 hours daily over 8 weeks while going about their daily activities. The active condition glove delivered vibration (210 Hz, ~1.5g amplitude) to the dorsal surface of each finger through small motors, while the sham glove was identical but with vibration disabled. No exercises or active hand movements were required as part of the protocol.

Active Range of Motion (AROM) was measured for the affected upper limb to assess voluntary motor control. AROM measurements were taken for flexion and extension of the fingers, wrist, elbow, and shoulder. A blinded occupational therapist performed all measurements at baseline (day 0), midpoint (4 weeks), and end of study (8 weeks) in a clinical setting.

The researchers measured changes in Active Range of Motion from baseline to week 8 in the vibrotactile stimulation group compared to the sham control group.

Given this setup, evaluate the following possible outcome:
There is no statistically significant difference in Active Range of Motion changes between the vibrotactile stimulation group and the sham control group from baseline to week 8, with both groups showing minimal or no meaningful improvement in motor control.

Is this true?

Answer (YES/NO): NO